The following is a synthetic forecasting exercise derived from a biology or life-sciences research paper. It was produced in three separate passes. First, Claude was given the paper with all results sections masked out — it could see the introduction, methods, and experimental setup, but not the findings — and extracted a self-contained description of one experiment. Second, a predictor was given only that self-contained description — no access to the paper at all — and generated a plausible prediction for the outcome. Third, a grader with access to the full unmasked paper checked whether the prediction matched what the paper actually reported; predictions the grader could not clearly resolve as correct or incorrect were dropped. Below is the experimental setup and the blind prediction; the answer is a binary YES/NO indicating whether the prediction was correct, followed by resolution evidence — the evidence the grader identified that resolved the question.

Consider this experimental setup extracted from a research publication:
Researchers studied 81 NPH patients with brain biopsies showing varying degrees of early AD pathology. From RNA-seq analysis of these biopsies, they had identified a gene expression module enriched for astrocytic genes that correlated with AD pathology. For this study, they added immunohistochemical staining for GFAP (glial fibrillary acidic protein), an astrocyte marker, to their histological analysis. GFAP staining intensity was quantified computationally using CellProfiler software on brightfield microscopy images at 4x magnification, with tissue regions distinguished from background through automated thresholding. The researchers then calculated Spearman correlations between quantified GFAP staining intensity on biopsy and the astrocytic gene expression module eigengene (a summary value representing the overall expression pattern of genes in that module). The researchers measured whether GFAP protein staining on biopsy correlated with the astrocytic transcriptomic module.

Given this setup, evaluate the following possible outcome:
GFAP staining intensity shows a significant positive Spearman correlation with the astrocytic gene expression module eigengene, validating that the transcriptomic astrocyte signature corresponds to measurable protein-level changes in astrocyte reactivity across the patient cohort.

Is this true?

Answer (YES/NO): YES